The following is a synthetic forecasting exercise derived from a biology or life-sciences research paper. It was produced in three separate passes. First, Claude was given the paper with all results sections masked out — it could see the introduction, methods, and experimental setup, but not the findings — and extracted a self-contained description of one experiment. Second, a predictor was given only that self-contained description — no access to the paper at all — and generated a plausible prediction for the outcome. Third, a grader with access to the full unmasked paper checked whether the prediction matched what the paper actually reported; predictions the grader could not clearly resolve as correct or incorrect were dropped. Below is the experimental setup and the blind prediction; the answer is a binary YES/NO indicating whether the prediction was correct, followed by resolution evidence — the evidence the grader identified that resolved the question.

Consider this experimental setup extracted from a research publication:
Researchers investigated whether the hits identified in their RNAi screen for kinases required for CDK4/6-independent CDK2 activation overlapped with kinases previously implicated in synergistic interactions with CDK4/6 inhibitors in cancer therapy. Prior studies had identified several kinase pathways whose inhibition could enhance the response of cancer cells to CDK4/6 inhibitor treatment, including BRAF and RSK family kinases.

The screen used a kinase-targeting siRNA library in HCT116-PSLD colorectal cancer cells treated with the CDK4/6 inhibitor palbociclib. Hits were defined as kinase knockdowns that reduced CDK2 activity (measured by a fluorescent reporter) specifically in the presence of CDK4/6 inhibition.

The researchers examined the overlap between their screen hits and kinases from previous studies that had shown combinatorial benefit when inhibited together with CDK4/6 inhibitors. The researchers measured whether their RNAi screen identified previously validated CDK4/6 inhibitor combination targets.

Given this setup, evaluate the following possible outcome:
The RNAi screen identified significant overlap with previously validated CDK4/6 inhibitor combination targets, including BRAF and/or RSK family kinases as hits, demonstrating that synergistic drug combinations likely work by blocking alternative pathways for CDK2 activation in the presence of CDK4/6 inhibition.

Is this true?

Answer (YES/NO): YES